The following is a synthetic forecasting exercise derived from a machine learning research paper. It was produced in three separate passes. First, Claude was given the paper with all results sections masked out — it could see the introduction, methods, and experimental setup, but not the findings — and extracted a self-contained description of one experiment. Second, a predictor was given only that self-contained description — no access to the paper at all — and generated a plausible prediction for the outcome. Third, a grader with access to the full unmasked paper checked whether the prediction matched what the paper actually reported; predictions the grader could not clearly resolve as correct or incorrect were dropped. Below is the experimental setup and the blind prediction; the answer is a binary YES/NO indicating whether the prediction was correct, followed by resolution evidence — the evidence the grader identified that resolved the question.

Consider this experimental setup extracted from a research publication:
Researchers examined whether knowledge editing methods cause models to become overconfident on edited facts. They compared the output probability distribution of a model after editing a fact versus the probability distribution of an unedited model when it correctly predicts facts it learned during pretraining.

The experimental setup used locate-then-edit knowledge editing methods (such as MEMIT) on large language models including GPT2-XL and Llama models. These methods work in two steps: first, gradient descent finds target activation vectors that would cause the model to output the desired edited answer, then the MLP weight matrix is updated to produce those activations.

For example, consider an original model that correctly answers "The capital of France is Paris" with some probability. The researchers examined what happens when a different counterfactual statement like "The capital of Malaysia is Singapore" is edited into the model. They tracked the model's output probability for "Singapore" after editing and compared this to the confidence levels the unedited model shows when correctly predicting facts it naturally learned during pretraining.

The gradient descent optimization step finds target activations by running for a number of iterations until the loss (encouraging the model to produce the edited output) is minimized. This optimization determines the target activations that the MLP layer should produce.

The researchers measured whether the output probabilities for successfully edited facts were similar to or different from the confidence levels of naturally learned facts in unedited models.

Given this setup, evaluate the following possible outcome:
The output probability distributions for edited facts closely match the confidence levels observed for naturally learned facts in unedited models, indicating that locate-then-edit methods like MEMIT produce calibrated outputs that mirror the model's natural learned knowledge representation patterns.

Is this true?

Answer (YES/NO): NO